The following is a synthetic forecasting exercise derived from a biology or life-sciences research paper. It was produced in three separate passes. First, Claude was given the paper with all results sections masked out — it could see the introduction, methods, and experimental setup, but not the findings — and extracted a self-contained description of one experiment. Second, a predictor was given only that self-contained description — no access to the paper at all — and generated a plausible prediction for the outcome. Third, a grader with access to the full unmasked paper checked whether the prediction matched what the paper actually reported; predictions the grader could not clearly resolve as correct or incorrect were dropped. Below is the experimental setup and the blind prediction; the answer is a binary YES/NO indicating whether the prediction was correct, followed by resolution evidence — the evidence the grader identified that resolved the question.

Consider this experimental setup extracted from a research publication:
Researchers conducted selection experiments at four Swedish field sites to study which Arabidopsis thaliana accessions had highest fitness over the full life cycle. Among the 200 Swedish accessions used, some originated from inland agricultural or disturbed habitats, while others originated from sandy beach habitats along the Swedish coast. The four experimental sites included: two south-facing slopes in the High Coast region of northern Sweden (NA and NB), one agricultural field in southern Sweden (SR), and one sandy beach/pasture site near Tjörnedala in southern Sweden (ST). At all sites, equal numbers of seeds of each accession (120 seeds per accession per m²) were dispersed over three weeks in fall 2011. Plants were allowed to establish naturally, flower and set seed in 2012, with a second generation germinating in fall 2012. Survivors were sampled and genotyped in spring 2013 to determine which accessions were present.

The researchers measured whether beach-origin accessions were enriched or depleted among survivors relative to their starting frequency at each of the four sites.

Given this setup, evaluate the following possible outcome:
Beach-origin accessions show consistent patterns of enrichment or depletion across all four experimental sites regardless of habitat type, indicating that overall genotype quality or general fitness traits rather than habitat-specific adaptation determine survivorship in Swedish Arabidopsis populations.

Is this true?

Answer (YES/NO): YES